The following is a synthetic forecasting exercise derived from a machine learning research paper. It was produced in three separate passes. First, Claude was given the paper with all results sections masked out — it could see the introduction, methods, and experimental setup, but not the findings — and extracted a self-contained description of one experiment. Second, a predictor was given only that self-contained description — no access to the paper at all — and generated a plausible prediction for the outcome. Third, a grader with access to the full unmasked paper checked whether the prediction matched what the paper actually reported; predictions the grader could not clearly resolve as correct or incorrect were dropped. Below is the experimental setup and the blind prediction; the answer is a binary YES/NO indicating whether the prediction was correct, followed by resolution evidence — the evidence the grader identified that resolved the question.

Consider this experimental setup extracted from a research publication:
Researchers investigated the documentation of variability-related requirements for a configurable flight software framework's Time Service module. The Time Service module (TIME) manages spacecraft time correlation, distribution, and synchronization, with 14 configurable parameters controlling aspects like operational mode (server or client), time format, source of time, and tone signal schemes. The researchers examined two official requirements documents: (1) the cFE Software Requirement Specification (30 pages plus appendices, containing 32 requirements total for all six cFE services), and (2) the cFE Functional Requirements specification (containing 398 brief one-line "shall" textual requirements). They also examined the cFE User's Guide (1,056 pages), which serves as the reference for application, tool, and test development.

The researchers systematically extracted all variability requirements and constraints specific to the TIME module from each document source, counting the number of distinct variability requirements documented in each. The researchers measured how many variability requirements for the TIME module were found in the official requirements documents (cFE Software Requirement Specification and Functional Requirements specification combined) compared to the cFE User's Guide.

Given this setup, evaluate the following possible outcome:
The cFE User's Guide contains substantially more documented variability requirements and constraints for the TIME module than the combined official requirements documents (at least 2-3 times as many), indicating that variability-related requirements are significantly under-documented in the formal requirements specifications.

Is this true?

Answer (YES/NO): YES